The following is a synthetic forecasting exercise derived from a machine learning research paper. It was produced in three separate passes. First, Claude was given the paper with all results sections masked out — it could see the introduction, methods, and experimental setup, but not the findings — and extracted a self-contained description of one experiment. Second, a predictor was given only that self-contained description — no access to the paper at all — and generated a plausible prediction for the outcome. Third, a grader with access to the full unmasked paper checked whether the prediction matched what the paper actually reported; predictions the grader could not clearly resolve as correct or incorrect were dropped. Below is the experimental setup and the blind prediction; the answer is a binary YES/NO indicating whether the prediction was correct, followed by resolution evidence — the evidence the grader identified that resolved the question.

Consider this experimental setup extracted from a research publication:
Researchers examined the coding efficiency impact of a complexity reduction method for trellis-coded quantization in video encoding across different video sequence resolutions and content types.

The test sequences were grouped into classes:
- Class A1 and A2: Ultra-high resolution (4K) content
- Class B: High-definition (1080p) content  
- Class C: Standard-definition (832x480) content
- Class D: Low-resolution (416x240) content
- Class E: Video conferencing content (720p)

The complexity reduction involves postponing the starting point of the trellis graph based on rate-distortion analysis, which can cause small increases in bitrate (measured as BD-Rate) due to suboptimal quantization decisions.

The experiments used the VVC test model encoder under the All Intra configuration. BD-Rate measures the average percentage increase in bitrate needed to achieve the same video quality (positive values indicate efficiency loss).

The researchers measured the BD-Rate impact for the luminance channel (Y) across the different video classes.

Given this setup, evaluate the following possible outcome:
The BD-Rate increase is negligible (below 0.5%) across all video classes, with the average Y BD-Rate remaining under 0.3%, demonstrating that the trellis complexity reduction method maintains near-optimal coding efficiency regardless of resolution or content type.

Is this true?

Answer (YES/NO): YES